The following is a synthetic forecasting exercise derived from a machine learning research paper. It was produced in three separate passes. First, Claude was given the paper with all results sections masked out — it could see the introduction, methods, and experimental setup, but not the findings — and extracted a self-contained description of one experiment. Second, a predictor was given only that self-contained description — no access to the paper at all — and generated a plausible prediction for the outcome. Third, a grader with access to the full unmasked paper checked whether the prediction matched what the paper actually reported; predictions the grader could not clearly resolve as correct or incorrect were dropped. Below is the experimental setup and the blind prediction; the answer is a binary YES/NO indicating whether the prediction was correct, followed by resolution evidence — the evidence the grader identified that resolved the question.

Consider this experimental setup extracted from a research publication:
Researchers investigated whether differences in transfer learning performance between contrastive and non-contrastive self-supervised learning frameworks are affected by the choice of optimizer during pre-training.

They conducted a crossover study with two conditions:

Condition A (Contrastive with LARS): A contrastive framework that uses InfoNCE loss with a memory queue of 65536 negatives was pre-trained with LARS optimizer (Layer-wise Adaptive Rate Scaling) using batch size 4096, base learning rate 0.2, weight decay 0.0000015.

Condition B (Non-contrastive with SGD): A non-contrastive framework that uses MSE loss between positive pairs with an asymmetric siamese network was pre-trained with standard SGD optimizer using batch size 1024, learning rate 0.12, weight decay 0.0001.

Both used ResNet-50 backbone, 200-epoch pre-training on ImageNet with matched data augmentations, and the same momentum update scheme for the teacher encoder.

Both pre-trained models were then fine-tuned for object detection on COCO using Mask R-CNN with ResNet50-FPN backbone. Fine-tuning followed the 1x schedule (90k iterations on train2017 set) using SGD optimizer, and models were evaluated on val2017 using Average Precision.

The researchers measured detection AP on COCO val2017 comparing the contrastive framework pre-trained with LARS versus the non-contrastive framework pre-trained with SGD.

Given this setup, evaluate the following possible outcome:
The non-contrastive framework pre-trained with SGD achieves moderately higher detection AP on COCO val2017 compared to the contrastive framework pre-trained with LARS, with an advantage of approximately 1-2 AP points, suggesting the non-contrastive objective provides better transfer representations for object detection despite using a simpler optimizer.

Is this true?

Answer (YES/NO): NO